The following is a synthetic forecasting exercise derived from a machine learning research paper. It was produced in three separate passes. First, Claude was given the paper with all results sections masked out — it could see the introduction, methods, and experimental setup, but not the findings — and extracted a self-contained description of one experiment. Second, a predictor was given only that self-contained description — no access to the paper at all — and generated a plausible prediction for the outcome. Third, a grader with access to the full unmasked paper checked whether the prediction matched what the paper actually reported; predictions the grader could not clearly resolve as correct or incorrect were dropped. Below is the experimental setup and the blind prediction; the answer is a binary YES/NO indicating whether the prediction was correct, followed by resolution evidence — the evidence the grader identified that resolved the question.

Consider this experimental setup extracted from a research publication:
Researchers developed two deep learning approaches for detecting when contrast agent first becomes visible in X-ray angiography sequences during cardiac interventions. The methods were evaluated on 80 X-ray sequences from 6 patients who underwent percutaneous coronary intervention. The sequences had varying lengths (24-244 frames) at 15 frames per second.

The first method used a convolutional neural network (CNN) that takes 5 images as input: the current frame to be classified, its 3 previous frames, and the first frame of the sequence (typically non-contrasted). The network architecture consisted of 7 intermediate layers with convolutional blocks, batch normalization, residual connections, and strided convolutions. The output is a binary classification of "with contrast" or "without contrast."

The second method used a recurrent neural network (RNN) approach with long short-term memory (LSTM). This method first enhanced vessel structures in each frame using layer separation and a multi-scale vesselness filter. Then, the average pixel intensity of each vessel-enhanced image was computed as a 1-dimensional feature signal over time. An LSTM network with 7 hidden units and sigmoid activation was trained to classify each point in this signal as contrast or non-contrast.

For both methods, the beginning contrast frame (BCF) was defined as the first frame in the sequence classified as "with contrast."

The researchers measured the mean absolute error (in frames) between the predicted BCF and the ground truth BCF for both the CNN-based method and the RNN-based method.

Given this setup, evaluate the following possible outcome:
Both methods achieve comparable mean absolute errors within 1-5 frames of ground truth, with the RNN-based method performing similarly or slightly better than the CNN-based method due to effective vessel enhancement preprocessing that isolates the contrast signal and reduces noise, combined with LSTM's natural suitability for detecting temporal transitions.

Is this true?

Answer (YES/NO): YES